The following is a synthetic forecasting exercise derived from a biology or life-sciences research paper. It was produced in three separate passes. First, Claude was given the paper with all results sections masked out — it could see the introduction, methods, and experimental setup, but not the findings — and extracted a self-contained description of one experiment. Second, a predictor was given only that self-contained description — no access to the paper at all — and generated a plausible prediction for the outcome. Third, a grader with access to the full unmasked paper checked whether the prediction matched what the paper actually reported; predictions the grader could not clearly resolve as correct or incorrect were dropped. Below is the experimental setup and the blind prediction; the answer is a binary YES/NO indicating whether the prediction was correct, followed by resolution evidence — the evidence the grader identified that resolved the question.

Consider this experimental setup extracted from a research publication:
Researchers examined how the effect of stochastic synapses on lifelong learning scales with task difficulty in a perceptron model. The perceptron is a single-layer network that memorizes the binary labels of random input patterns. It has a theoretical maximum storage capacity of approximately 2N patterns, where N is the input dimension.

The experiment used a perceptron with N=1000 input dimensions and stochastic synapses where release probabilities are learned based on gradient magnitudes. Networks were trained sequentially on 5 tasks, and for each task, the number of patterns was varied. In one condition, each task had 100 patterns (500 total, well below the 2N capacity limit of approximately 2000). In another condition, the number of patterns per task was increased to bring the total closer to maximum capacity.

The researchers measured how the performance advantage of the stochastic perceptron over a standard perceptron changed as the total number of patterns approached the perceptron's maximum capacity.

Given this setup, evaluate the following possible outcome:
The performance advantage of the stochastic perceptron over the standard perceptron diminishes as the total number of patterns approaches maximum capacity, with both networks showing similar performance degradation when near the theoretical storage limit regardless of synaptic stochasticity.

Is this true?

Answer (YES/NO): YES